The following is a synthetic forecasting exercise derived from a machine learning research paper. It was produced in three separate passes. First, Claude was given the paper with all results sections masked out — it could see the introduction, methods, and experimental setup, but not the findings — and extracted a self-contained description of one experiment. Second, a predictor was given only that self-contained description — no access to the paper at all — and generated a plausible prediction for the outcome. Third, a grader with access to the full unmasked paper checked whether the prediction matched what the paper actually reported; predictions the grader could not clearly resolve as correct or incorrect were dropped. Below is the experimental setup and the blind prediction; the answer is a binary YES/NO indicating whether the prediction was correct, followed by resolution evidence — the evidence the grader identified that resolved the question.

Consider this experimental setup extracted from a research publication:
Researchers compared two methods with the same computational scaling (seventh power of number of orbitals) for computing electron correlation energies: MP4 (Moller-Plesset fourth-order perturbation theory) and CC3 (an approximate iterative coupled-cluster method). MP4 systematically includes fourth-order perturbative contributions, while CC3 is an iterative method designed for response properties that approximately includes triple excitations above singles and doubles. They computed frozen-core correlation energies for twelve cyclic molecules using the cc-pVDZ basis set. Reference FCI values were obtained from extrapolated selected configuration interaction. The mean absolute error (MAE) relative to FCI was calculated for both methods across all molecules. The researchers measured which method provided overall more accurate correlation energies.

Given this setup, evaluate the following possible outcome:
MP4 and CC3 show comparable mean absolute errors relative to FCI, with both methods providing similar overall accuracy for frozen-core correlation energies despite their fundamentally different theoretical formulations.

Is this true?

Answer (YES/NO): YES